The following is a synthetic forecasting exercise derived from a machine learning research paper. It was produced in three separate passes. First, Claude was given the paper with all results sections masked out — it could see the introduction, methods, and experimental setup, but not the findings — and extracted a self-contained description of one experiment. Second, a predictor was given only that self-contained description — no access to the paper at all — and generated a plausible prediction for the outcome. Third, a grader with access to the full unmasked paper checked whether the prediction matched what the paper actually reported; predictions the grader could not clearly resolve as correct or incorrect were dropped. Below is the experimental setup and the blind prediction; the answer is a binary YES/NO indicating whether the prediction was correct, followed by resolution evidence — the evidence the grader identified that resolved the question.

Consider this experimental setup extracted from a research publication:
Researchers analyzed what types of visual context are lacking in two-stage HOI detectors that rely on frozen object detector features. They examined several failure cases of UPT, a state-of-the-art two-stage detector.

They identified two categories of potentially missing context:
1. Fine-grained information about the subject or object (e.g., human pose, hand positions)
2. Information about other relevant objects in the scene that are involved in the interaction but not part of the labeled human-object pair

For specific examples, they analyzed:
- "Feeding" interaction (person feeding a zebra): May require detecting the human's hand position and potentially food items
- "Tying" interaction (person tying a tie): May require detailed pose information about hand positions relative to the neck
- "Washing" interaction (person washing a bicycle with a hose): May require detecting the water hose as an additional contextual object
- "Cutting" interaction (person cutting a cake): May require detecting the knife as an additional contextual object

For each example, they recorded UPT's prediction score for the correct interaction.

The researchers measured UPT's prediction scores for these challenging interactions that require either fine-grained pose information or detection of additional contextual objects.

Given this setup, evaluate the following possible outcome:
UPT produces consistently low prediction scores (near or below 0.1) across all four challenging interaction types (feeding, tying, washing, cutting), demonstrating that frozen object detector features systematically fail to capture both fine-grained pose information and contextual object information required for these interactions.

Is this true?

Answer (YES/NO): NO